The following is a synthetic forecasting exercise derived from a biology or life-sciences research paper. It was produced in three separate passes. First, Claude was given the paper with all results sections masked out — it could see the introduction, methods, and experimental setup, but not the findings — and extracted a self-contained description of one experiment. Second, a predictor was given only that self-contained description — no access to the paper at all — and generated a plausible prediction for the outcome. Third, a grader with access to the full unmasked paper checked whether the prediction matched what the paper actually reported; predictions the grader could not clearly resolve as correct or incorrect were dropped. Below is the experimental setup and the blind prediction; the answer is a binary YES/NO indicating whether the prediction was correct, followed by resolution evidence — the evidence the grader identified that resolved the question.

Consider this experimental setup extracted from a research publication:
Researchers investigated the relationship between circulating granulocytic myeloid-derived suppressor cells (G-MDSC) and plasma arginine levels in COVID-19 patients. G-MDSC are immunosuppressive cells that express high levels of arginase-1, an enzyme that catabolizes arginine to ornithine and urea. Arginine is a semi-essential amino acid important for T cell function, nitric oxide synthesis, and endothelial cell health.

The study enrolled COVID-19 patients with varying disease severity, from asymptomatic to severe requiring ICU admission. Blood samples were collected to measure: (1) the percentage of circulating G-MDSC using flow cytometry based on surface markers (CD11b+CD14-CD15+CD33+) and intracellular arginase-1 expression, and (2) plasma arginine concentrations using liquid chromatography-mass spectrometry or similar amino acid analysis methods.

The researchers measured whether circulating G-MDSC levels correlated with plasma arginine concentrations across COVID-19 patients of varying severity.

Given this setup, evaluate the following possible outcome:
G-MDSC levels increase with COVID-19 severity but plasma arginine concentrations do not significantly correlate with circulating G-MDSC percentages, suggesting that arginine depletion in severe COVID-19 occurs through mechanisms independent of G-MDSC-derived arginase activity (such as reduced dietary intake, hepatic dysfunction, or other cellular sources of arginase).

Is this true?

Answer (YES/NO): NO